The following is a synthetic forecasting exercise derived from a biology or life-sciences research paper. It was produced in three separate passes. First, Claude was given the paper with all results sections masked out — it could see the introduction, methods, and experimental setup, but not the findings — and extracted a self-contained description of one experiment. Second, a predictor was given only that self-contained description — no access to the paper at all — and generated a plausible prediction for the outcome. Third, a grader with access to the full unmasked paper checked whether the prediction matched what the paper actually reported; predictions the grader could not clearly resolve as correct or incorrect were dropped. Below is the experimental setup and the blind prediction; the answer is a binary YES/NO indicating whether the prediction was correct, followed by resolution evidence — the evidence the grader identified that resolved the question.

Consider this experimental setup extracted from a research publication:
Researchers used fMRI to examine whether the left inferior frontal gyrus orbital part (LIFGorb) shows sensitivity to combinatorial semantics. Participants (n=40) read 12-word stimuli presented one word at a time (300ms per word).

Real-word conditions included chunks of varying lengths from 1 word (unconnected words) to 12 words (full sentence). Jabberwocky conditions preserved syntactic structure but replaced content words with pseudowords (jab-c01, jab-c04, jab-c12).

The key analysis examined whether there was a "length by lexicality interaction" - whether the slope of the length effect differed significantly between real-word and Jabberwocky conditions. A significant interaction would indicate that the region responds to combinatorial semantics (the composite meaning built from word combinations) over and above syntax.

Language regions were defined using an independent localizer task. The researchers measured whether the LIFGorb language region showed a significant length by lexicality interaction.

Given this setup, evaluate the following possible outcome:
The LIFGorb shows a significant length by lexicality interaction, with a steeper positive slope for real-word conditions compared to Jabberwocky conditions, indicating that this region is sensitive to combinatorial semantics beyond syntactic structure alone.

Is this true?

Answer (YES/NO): YES